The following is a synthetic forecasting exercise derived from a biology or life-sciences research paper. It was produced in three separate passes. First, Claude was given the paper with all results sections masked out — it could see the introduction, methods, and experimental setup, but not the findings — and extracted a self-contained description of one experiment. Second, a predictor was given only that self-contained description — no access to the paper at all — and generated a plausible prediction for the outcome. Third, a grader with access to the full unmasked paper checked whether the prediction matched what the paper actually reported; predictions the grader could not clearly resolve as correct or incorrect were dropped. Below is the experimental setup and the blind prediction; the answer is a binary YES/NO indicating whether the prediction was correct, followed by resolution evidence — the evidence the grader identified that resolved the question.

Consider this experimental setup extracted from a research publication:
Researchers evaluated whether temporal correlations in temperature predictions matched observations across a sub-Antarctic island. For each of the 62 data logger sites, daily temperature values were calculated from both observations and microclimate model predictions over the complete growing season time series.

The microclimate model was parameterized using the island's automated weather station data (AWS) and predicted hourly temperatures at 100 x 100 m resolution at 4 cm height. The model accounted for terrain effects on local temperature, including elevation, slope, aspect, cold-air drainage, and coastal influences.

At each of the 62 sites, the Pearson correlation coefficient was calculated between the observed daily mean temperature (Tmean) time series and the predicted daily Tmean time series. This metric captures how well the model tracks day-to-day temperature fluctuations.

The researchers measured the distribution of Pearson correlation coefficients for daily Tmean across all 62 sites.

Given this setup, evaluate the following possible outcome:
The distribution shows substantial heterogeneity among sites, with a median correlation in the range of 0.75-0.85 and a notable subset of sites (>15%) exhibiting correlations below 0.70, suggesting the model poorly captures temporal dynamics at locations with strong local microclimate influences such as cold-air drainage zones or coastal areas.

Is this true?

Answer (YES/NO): NO